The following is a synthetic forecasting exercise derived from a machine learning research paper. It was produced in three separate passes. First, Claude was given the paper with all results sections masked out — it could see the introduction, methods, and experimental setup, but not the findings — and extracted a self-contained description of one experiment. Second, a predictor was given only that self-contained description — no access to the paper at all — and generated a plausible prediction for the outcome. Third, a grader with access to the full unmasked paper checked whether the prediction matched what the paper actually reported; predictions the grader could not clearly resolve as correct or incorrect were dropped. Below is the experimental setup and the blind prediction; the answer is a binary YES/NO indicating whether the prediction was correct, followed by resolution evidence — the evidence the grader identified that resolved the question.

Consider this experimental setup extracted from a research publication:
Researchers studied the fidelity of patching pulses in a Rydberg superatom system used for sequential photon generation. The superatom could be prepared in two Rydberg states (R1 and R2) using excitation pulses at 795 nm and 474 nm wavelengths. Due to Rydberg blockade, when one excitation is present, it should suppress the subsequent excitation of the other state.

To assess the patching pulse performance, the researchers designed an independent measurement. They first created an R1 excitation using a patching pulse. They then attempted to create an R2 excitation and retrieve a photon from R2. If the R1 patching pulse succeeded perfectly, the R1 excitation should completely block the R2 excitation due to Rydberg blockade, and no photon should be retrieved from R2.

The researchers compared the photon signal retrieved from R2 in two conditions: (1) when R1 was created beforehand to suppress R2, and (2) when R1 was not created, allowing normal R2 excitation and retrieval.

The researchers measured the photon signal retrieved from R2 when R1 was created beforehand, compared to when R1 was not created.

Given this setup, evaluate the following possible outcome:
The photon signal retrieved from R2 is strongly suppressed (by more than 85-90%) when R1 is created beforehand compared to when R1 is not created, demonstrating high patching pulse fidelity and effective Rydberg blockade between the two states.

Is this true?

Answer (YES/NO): YES